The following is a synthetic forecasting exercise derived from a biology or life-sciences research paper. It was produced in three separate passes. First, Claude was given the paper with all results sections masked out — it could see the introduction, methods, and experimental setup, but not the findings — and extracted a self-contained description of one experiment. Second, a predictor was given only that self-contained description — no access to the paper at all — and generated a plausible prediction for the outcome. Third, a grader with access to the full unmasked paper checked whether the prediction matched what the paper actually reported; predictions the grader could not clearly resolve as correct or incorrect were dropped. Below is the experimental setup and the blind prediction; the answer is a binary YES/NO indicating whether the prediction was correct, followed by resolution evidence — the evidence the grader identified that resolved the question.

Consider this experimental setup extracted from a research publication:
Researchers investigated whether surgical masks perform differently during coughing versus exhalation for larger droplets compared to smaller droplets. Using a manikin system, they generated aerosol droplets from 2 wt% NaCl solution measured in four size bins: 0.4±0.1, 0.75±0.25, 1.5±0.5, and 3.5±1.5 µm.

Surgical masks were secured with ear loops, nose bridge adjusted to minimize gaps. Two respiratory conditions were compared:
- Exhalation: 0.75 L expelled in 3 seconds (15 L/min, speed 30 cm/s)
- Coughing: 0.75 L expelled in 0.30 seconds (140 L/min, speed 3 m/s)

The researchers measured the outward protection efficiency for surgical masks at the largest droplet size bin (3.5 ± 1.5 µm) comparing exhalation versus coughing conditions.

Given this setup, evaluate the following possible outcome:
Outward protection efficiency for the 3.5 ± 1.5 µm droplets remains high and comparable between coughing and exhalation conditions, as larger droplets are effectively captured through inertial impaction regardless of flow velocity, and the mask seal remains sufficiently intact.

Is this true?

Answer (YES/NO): NO